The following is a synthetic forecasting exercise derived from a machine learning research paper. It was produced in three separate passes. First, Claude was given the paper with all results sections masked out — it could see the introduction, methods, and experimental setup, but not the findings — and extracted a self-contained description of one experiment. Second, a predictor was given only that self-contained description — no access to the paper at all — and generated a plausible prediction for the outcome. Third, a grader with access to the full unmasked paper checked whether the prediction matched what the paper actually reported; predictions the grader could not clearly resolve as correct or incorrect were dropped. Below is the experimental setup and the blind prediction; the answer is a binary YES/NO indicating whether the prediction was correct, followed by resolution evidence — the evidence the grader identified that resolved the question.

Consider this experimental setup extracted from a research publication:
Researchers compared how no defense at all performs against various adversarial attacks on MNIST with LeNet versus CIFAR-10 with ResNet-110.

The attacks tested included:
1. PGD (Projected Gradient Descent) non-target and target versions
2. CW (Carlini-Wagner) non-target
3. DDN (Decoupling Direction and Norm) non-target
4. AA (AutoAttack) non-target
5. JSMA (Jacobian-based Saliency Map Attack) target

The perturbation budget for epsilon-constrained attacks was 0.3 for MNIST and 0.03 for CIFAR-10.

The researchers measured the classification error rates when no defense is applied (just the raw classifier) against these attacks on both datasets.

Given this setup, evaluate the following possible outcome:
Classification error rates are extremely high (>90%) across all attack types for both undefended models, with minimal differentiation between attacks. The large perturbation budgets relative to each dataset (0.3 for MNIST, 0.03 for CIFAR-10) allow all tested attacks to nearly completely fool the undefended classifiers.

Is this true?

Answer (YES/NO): YES